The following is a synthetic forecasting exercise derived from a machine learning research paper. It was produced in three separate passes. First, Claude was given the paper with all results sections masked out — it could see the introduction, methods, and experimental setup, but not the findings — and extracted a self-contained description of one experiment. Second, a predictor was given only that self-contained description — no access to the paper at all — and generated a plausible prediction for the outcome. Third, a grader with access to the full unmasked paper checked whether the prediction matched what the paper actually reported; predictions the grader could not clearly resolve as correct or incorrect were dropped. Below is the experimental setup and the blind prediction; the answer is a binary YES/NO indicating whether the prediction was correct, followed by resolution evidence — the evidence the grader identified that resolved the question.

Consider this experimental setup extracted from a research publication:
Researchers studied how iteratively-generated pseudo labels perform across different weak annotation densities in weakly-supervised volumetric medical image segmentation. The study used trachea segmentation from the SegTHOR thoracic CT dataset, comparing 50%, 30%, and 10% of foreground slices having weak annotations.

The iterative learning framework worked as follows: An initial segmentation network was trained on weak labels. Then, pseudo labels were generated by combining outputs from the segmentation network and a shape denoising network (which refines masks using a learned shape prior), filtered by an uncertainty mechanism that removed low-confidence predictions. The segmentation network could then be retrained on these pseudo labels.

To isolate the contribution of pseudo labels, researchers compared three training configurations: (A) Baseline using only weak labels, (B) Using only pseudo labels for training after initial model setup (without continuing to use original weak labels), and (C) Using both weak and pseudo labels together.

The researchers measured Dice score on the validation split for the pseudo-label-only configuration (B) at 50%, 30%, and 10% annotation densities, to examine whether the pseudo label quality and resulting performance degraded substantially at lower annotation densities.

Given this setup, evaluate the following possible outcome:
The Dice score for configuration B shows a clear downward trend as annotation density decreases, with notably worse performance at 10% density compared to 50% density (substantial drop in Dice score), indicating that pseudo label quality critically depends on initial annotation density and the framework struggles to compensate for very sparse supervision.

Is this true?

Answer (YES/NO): NO